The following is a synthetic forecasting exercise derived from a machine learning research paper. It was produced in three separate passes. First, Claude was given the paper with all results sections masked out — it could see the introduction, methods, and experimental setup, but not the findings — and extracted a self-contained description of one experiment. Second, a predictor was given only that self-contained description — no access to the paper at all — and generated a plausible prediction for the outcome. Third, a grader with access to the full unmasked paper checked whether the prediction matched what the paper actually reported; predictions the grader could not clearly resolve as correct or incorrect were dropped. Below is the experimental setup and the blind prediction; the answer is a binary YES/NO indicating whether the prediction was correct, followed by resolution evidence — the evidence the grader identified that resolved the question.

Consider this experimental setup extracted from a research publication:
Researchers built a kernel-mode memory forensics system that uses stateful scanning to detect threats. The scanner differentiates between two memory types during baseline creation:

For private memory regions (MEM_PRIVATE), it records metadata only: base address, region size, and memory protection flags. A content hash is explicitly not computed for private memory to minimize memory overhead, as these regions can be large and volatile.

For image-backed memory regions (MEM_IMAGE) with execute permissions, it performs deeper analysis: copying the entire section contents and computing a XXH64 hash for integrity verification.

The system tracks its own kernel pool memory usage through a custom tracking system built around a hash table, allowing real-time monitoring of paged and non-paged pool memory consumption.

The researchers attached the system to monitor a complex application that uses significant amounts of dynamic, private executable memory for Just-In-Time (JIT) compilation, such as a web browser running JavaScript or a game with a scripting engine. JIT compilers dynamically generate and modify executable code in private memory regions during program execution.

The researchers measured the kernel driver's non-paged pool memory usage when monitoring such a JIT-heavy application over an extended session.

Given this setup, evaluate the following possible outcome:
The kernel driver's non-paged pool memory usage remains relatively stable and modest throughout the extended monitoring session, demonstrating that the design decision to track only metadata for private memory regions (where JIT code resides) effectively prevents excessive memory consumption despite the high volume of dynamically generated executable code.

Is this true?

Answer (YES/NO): YES